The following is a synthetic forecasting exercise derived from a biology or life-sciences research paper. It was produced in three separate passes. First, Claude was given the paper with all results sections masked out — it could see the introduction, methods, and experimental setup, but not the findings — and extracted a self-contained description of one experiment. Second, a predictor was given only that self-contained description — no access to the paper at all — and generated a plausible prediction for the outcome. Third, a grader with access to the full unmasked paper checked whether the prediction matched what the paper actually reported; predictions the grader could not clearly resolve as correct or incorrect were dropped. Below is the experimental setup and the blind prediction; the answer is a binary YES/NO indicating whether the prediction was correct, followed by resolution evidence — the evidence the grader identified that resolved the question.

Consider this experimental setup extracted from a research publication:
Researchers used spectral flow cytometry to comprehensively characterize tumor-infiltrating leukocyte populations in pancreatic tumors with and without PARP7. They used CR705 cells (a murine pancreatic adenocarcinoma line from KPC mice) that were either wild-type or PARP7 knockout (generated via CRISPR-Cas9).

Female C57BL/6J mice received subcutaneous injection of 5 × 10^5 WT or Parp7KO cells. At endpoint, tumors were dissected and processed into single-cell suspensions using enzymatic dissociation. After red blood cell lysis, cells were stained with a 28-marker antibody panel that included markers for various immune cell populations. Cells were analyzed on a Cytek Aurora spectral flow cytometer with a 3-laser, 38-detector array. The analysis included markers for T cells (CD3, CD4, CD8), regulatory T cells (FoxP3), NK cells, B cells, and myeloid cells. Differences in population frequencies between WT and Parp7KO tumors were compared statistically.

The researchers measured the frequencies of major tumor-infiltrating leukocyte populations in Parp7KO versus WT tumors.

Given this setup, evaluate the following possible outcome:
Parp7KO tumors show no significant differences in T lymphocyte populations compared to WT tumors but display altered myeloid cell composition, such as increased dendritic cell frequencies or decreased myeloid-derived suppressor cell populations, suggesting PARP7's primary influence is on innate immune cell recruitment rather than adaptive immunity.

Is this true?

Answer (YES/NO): NO